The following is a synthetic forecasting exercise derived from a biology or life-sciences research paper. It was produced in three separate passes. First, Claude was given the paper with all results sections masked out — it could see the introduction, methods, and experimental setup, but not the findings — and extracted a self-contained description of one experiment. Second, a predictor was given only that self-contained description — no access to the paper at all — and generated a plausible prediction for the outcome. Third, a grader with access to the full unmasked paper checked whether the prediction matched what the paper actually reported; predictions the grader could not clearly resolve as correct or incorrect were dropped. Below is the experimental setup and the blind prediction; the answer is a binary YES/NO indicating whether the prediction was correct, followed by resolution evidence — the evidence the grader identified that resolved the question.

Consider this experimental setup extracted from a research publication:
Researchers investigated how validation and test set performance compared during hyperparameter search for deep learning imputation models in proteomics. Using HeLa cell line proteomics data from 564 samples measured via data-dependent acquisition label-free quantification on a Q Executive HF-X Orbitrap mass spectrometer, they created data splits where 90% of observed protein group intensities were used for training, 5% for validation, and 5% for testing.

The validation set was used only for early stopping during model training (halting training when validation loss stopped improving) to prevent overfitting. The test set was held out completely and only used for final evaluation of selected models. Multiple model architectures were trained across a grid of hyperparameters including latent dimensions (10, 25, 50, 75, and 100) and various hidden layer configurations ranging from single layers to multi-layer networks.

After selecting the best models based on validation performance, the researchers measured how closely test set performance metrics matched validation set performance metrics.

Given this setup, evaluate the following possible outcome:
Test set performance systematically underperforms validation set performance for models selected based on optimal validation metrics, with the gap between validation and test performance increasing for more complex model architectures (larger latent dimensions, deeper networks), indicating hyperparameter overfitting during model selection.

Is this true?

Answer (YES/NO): NO